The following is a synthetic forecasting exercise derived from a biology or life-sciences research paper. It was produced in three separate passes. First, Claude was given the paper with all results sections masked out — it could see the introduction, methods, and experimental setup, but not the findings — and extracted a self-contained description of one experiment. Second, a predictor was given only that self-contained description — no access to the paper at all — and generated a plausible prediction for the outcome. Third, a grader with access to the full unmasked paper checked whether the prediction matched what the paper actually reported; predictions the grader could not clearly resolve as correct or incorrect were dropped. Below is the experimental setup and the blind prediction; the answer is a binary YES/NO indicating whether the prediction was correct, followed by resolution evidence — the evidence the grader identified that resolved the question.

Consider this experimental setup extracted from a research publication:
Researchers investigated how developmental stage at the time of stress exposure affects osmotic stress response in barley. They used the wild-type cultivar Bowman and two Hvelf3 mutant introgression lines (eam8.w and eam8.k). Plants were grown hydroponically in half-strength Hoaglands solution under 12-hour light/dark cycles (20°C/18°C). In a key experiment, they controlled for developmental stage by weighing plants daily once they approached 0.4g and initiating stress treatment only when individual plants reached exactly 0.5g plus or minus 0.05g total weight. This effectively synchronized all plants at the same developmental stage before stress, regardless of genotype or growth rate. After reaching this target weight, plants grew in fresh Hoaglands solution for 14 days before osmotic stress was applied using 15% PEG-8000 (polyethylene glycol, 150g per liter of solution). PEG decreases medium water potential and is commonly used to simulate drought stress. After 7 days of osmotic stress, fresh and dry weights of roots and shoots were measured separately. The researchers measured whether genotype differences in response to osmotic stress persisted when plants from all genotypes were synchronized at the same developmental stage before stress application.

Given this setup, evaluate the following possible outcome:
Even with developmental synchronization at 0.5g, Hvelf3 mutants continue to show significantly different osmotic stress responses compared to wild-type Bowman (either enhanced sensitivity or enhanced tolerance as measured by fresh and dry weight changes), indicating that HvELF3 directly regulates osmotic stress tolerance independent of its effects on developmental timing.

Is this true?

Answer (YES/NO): NO